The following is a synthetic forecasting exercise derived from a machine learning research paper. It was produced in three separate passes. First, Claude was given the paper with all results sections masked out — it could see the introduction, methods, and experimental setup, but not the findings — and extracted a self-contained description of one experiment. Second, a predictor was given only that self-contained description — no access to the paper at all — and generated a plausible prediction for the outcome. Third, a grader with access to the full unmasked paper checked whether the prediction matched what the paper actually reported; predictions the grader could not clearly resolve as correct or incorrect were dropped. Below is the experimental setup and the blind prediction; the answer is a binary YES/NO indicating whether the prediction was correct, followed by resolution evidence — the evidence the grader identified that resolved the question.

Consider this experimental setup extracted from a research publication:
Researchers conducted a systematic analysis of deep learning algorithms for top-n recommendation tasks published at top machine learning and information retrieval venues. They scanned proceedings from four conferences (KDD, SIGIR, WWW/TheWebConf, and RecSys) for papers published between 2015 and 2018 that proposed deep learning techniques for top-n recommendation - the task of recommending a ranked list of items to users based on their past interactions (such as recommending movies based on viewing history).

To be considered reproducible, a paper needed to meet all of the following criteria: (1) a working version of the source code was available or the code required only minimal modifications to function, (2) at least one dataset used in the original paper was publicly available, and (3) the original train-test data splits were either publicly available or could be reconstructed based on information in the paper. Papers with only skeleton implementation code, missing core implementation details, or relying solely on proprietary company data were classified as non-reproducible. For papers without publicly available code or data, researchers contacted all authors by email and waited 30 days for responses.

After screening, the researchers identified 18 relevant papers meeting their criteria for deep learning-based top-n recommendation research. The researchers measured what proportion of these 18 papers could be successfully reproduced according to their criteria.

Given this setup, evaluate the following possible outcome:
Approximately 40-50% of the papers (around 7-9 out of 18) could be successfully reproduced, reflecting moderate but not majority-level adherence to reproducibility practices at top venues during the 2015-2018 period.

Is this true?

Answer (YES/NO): NO